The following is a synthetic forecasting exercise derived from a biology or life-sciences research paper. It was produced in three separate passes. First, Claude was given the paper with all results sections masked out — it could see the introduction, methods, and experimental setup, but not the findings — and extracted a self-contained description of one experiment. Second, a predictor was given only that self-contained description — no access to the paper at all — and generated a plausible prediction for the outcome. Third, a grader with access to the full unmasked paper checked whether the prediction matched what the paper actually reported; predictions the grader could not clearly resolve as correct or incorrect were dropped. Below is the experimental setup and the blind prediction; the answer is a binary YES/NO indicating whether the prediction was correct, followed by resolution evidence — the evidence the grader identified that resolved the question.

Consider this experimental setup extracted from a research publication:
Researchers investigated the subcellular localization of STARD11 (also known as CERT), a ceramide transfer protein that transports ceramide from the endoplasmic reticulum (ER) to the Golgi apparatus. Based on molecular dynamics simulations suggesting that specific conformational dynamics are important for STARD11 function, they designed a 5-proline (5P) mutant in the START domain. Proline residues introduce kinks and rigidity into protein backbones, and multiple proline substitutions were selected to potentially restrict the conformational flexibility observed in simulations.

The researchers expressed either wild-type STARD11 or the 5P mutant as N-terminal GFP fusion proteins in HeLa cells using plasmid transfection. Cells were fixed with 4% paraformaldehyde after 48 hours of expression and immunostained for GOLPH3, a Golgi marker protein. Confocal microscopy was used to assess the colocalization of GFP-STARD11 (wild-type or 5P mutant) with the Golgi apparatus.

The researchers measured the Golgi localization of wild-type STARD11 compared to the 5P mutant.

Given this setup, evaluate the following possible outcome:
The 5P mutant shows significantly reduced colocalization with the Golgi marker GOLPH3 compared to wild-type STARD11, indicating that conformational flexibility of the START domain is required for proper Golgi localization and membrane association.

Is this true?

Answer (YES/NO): NO